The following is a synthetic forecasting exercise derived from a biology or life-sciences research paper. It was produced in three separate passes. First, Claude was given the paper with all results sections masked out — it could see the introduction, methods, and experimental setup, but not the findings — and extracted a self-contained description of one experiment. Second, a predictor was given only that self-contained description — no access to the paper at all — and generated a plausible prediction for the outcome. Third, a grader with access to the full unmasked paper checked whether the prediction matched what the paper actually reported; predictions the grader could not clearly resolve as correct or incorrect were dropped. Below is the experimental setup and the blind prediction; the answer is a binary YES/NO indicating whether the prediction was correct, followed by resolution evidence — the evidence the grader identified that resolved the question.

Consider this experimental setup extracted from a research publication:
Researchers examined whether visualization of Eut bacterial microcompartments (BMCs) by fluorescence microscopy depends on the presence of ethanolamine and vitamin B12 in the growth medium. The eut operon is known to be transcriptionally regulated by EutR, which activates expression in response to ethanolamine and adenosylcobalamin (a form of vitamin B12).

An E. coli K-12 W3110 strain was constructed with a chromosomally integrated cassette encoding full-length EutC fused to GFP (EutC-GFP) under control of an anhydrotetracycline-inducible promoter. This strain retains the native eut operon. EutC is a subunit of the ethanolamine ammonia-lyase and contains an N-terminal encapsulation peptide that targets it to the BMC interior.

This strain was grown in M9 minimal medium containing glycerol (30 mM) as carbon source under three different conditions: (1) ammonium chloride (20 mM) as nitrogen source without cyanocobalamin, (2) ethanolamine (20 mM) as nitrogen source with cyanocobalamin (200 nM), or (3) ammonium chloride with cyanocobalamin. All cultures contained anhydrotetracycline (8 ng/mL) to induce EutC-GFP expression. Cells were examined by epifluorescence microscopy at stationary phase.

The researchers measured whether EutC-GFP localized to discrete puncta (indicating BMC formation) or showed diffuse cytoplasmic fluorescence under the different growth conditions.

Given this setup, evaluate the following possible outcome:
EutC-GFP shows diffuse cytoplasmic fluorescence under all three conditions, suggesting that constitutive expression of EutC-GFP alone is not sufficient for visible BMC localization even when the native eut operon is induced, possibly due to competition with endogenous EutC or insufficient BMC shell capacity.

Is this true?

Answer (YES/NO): NO